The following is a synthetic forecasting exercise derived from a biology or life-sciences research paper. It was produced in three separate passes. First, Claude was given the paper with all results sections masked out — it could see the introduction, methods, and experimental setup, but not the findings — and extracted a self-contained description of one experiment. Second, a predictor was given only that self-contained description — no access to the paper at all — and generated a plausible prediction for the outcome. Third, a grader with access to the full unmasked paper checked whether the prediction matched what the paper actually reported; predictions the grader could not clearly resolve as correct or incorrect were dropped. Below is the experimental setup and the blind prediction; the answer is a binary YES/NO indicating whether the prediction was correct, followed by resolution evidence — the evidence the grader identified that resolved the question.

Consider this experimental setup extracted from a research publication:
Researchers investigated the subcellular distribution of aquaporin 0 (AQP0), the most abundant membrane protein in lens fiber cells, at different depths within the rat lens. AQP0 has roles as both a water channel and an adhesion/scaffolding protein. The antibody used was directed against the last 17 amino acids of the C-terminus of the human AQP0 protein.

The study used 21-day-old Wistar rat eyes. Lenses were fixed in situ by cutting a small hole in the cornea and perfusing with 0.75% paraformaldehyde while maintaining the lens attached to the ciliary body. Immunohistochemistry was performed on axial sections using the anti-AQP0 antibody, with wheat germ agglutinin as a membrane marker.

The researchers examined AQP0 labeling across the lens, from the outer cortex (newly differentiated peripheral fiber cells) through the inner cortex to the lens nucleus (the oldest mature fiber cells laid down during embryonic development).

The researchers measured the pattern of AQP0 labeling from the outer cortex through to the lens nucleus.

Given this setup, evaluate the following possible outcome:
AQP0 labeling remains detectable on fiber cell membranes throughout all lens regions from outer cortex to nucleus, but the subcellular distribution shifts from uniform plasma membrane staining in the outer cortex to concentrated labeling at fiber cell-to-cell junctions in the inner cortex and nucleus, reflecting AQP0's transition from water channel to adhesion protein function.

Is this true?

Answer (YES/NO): NO